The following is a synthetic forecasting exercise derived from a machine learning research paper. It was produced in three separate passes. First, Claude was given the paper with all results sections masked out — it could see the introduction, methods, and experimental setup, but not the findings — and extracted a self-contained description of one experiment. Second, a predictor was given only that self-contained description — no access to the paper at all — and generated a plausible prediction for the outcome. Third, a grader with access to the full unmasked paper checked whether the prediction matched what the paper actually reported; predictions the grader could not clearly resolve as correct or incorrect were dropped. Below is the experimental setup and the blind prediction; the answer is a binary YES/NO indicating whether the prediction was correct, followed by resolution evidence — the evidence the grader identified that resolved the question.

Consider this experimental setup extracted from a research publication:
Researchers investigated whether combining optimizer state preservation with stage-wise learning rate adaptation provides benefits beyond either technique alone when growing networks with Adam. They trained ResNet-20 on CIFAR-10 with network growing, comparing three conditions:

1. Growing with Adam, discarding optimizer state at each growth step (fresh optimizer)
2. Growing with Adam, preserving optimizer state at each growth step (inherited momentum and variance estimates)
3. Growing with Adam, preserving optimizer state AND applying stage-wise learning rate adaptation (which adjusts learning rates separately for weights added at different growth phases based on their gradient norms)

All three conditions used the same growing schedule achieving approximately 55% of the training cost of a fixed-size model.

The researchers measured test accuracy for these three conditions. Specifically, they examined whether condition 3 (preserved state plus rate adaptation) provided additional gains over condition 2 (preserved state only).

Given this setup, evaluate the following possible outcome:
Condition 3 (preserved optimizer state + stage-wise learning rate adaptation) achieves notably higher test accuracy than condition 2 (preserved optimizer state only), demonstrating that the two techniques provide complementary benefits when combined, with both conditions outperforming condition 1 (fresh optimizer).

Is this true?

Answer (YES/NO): YES